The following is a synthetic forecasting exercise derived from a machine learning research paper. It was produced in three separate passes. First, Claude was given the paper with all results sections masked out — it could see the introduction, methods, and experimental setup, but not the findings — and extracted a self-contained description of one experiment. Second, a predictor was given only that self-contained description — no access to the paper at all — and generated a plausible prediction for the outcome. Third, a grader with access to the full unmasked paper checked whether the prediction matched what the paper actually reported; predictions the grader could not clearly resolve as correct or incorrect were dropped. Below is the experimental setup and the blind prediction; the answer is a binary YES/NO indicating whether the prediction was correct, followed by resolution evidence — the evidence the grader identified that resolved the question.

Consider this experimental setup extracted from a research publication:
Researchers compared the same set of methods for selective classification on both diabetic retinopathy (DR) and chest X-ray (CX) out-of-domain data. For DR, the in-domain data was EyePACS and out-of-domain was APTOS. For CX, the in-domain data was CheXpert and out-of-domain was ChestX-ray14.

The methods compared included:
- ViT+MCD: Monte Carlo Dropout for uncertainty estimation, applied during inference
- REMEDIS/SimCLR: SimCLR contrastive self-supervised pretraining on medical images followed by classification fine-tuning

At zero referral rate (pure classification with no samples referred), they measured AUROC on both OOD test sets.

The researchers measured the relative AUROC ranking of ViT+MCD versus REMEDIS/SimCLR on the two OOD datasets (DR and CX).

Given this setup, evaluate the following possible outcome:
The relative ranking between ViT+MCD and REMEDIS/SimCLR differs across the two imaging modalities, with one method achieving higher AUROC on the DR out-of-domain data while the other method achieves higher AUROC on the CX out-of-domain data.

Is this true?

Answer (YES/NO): YES